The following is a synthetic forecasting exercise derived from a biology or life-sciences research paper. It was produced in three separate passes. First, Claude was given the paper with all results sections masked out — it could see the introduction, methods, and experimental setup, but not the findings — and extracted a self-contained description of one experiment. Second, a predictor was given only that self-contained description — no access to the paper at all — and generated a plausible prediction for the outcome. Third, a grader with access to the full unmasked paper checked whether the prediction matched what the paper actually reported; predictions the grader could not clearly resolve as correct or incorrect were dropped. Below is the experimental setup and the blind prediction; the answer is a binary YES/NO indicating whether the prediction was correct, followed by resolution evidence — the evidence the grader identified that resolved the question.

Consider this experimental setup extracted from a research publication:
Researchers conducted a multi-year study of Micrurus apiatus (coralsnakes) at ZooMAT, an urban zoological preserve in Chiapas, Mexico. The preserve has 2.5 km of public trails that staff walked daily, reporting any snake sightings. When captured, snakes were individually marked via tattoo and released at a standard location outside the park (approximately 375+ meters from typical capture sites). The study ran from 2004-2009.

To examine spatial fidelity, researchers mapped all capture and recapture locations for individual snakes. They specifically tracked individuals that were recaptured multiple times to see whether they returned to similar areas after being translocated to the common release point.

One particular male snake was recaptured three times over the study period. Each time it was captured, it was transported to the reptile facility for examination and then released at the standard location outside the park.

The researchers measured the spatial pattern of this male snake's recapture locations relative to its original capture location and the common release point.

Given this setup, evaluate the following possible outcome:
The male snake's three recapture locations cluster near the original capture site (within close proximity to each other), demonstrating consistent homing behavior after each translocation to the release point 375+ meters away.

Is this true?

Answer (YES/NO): YES